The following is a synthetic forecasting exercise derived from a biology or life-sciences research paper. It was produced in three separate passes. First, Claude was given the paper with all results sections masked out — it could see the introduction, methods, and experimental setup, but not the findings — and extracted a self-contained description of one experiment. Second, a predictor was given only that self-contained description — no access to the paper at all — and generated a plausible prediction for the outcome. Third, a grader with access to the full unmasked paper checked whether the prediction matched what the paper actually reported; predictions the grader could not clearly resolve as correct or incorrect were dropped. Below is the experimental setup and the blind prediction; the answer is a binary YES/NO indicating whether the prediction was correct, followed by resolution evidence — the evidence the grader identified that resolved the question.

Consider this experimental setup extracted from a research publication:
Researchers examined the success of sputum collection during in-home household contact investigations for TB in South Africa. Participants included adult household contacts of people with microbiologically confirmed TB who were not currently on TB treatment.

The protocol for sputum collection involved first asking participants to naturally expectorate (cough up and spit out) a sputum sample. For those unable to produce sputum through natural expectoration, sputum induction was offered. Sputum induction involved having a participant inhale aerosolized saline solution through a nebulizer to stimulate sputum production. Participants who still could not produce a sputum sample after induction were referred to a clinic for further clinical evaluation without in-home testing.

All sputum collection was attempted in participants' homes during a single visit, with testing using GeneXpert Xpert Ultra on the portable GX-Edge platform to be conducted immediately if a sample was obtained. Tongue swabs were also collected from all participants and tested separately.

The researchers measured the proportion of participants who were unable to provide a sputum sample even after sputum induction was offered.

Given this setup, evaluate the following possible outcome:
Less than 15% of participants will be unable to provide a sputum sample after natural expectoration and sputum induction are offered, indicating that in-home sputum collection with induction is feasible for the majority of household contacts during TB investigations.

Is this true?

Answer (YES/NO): NO